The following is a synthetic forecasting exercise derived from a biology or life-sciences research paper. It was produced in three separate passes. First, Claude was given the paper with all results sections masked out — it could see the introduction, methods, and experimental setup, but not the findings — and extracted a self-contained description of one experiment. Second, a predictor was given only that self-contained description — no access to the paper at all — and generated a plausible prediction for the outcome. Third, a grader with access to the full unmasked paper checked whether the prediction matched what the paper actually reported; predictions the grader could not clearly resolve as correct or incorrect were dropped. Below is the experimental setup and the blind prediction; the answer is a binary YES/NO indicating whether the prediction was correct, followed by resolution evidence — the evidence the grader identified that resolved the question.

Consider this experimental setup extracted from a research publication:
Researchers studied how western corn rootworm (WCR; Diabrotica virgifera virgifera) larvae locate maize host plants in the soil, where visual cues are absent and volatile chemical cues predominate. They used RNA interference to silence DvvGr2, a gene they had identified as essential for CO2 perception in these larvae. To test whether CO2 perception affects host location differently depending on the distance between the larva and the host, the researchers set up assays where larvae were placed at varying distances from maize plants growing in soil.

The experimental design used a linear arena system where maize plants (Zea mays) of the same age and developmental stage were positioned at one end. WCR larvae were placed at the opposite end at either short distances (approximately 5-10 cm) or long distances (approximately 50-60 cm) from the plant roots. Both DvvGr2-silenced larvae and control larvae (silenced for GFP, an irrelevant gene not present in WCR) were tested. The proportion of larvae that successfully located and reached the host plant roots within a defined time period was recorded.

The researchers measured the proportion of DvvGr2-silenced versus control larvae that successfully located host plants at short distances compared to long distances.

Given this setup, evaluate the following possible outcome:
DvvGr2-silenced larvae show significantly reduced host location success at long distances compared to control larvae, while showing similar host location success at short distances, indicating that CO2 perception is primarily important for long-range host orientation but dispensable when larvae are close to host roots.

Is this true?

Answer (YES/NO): YES